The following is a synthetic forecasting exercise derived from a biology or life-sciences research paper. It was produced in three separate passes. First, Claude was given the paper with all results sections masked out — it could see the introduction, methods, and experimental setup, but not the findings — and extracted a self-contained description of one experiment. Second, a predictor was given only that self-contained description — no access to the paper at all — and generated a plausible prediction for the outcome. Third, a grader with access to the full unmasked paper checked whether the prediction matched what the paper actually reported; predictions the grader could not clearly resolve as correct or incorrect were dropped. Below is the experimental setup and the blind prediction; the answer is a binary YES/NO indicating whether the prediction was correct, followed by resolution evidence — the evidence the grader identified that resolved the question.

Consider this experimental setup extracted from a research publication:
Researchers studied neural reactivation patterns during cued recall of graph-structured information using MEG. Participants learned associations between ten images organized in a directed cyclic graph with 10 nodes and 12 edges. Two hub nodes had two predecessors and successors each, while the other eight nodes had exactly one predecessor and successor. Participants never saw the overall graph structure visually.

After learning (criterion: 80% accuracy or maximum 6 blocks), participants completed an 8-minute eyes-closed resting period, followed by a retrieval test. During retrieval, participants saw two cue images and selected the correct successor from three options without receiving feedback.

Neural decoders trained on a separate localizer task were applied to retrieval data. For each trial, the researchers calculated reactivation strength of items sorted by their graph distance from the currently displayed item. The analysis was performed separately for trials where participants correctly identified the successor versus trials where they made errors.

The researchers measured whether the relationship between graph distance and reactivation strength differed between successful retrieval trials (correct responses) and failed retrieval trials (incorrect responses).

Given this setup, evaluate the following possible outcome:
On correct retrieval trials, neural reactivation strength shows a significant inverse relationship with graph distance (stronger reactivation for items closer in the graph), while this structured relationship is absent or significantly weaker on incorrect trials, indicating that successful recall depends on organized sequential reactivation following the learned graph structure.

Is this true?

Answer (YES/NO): YES